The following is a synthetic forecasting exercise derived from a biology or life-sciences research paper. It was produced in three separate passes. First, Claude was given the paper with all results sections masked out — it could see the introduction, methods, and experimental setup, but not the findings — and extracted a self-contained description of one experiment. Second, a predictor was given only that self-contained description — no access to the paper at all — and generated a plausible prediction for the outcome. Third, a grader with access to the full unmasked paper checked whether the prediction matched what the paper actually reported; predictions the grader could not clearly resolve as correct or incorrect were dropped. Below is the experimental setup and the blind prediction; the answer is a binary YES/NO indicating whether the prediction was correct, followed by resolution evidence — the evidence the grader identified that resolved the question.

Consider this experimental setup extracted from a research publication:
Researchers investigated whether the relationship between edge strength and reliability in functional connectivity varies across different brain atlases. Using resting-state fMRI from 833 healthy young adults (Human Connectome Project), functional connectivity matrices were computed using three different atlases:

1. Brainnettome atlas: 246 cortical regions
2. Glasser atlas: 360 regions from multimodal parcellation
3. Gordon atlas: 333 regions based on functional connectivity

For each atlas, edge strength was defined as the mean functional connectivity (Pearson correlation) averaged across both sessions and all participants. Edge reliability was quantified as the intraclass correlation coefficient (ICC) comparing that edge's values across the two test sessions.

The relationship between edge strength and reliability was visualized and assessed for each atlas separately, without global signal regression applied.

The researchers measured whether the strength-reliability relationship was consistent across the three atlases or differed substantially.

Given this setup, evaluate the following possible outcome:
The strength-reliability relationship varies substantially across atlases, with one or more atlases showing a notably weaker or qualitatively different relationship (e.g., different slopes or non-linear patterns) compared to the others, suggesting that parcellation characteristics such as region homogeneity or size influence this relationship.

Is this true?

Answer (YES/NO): NO